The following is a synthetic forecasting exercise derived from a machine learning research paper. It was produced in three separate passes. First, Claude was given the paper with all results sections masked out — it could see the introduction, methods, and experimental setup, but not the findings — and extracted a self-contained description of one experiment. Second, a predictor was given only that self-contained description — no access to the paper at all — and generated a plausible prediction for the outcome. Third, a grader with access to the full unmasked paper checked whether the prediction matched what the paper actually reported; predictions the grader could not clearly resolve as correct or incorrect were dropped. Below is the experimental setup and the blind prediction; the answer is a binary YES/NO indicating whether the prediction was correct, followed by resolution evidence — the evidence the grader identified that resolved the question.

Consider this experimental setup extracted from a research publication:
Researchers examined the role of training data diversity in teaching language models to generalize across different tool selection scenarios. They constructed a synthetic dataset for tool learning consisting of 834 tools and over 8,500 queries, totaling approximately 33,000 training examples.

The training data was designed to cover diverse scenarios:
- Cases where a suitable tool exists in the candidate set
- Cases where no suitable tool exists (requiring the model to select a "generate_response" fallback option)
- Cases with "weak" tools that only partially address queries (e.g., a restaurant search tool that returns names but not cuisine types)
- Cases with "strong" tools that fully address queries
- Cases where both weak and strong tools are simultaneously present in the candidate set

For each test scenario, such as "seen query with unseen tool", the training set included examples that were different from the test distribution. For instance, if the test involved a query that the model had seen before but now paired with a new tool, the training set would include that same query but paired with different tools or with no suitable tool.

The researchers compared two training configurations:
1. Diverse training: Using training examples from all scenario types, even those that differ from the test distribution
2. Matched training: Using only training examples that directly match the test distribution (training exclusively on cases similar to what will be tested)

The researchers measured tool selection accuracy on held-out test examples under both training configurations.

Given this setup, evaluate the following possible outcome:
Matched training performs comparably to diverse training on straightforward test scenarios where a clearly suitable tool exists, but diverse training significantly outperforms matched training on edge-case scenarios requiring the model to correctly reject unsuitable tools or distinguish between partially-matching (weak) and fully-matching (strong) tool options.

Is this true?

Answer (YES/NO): NO